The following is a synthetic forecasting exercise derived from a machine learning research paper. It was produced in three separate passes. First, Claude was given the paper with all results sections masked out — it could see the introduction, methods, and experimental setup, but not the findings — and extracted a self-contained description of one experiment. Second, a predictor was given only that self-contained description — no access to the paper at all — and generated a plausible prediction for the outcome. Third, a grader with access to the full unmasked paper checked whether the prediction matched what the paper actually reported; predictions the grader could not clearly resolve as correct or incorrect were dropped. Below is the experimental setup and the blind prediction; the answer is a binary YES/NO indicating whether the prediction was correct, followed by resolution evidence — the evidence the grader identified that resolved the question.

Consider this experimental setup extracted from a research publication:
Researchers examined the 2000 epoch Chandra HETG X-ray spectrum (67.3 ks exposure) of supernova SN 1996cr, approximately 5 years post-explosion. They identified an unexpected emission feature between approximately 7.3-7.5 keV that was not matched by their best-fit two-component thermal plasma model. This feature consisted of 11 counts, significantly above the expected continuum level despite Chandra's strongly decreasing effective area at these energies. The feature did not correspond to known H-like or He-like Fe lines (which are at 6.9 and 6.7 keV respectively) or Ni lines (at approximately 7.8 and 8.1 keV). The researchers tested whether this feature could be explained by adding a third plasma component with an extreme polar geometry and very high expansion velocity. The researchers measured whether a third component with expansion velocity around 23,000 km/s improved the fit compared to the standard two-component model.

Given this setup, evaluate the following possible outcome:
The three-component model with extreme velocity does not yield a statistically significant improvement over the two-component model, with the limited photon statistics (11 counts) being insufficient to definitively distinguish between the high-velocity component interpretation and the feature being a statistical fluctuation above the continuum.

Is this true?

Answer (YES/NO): NO